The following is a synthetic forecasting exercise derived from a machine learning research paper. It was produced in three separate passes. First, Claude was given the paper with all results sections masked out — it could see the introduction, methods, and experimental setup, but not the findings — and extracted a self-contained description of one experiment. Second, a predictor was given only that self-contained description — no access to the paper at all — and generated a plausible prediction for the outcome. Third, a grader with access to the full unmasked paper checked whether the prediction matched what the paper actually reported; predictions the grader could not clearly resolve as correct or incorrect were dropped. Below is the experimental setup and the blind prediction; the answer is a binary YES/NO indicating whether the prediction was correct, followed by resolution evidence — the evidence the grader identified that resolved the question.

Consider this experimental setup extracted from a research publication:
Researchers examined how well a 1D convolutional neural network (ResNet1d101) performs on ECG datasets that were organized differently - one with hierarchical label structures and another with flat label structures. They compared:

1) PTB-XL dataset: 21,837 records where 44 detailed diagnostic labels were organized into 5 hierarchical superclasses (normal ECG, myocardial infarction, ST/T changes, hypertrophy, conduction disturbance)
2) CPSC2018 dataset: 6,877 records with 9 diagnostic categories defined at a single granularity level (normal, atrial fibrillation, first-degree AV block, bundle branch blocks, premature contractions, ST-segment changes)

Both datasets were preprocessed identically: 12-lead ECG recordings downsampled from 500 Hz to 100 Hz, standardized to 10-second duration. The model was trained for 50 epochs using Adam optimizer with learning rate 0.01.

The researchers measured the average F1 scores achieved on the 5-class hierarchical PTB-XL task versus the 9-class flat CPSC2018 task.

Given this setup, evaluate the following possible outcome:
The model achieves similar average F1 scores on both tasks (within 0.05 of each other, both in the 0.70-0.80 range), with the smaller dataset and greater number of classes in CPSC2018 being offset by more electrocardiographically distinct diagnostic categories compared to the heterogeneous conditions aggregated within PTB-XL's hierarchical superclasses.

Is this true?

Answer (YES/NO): YES